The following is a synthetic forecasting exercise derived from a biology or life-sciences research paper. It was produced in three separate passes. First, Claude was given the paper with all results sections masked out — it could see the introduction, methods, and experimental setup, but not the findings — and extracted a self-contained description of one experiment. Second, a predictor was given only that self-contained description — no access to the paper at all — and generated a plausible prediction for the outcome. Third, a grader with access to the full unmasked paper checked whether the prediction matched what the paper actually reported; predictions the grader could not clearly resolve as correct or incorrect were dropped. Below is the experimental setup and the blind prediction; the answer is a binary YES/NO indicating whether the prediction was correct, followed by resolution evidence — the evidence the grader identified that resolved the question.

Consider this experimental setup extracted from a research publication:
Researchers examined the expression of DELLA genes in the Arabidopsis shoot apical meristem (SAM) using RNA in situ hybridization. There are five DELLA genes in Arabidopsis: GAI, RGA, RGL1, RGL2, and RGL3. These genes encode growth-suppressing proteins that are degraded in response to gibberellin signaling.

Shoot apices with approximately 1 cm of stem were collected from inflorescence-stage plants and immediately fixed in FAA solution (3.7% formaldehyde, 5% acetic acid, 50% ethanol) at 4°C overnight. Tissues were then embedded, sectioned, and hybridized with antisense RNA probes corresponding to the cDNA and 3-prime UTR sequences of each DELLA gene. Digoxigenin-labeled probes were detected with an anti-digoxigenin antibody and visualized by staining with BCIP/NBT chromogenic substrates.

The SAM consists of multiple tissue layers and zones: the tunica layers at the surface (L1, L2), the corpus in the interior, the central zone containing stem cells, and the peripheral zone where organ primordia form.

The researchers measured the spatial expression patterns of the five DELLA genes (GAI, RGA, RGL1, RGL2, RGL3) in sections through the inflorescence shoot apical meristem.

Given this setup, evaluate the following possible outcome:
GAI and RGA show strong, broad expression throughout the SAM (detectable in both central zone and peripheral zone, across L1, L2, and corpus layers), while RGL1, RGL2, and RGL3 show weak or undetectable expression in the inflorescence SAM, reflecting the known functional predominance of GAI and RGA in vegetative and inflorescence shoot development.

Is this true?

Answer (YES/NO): NO